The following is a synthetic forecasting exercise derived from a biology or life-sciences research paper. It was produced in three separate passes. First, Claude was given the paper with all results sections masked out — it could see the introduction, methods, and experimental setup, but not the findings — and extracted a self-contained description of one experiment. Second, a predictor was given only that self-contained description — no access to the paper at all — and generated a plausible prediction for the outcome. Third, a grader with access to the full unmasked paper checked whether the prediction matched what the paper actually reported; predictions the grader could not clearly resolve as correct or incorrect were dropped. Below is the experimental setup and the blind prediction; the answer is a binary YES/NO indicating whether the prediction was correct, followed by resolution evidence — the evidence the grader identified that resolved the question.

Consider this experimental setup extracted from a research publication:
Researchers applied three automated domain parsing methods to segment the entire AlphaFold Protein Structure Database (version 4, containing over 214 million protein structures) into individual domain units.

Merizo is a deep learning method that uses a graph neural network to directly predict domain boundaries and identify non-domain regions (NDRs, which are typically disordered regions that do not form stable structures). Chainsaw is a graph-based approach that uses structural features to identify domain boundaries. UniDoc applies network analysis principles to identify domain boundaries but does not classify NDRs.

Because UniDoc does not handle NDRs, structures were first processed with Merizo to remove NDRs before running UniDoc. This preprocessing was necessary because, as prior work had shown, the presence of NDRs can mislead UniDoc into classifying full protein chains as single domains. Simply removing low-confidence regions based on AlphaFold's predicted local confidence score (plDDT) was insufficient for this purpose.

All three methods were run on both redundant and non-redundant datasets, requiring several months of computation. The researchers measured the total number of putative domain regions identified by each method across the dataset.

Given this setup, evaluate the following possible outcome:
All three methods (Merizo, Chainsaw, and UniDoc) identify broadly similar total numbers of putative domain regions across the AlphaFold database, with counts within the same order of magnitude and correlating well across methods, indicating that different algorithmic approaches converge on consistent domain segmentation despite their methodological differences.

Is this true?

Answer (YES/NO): NO